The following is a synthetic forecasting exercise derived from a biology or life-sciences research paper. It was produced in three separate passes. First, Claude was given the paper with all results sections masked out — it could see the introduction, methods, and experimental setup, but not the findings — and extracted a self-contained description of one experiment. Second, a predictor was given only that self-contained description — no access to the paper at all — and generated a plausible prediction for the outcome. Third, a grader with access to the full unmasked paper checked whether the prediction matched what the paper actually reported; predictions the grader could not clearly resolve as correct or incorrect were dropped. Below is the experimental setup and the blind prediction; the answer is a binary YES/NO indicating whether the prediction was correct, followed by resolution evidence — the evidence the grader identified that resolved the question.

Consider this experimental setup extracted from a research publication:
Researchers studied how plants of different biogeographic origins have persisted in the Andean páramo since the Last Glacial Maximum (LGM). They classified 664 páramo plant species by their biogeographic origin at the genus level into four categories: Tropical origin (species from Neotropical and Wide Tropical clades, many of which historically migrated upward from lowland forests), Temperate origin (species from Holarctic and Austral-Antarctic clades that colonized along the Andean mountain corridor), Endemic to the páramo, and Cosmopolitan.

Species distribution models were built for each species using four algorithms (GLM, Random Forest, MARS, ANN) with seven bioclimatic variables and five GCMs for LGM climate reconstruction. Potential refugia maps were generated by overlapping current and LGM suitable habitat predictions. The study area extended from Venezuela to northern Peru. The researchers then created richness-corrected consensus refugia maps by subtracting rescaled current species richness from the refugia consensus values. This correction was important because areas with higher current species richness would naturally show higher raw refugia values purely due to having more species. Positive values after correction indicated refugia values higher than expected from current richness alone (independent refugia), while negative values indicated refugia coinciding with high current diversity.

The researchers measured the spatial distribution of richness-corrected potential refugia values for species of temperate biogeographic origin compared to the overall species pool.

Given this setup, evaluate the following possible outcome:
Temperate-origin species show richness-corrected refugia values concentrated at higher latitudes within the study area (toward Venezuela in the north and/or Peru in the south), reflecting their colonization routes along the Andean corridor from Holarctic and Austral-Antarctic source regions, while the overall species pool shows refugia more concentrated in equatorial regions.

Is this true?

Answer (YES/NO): NO